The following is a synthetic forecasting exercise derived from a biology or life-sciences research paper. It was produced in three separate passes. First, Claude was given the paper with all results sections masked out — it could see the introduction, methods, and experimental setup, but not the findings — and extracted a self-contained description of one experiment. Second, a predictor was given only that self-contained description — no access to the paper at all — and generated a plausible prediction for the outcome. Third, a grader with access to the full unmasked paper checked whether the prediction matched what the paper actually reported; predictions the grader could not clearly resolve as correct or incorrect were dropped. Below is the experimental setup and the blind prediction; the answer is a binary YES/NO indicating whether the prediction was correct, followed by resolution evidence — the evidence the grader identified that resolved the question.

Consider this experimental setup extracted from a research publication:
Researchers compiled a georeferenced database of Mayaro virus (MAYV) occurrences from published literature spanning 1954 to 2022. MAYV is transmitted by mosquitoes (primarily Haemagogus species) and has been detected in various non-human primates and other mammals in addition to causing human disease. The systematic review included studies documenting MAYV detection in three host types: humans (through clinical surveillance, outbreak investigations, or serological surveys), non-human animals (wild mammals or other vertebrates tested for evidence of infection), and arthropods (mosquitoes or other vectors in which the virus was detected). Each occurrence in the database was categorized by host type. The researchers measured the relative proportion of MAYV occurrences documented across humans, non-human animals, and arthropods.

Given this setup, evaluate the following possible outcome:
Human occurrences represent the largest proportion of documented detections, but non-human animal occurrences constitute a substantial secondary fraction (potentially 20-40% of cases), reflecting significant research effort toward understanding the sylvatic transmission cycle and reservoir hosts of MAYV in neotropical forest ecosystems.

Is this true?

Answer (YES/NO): NO